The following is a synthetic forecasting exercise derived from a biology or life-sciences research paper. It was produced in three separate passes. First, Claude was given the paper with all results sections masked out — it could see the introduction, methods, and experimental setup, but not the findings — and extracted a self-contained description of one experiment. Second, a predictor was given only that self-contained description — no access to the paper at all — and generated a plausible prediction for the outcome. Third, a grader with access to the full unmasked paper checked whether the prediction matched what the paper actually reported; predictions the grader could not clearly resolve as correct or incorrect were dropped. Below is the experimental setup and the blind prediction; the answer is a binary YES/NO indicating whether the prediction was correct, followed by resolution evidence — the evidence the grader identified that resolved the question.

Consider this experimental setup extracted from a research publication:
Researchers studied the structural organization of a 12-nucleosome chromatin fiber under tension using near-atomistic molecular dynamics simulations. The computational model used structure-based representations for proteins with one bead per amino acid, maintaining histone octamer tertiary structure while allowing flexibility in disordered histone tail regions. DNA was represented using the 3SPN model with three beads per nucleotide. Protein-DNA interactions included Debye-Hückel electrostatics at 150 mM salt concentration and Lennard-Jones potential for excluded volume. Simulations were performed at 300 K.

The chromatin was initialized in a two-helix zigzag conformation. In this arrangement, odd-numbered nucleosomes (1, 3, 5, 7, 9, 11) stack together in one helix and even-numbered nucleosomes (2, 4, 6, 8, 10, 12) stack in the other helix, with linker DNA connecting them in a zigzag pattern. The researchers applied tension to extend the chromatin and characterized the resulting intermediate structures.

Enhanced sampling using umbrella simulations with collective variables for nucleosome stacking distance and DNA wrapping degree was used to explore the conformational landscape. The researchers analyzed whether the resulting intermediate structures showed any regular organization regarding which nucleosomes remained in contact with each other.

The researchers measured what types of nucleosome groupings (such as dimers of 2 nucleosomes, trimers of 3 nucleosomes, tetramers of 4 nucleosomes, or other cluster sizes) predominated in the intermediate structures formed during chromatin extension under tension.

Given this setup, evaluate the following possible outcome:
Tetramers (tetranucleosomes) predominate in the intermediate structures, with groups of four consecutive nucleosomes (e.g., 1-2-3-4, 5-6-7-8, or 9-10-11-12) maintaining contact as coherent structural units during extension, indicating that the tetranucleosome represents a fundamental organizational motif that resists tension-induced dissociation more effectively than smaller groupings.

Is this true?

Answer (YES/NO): NO